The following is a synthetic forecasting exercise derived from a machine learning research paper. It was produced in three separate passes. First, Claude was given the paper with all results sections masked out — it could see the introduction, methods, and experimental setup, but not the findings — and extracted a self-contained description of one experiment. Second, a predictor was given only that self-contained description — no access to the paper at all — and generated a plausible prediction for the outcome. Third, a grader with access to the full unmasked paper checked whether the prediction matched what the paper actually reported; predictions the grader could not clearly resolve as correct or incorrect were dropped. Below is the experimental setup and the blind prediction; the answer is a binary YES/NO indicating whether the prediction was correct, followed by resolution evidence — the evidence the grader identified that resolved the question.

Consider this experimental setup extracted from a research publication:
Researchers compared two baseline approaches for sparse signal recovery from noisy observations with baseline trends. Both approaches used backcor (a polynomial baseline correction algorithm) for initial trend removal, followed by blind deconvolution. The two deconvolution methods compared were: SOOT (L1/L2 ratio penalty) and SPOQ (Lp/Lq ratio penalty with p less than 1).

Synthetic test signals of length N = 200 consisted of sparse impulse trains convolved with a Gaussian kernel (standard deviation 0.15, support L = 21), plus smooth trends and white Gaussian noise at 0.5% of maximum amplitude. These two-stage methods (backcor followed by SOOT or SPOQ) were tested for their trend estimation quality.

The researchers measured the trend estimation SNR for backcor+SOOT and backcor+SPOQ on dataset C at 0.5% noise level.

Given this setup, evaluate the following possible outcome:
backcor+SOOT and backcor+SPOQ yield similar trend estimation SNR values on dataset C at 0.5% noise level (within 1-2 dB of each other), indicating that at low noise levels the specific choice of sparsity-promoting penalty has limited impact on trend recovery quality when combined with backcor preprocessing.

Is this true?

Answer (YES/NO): YES